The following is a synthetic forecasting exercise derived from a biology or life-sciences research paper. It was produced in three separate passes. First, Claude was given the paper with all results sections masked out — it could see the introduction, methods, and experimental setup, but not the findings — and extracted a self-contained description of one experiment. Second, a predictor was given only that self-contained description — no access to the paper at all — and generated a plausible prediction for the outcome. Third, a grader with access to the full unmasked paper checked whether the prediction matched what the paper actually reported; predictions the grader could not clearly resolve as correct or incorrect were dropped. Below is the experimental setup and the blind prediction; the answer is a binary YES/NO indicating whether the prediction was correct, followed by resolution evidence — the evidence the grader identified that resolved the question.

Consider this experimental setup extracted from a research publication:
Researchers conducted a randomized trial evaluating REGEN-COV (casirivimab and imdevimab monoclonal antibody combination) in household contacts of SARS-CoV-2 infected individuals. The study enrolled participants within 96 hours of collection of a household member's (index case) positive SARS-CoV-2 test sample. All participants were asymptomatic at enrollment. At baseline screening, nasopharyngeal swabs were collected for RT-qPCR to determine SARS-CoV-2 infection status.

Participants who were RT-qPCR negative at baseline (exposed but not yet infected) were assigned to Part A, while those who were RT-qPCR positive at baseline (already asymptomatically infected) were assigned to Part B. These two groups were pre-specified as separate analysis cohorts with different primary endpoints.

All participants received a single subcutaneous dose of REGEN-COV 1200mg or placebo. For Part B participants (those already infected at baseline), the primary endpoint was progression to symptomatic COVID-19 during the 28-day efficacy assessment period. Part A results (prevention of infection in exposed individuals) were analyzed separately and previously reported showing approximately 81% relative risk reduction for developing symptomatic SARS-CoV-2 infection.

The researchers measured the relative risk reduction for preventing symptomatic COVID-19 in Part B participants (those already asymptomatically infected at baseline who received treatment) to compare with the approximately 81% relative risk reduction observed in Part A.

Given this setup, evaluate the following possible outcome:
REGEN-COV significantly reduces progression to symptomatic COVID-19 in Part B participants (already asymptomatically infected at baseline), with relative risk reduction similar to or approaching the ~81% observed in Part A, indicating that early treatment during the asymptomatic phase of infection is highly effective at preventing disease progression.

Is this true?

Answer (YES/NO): NO